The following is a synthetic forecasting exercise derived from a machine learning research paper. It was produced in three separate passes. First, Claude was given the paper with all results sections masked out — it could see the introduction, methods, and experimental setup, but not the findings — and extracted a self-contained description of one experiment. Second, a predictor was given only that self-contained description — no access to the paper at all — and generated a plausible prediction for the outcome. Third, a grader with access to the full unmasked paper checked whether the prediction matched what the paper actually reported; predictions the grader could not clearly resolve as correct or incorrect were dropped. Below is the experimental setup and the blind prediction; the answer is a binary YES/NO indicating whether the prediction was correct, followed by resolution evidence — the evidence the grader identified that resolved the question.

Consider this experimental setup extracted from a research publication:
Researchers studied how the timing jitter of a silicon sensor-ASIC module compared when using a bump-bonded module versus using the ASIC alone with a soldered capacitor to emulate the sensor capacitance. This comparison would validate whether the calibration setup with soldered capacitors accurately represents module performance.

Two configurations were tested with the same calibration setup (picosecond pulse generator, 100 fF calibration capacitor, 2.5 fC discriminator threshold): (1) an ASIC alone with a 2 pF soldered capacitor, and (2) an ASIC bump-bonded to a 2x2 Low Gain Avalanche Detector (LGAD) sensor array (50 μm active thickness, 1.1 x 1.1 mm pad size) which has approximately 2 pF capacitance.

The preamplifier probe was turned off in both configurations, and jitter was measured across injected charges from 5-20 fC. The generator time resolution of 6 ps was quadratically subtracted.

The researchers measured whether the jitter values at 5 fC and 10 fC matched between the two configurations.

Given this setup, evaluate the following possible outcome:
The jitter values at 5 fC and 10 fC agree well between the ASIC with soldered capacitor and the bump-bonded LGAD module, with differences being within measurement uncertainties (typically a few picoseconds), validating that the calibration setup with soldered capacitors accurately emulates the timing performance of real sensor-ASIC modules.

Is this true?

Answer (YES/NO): YES